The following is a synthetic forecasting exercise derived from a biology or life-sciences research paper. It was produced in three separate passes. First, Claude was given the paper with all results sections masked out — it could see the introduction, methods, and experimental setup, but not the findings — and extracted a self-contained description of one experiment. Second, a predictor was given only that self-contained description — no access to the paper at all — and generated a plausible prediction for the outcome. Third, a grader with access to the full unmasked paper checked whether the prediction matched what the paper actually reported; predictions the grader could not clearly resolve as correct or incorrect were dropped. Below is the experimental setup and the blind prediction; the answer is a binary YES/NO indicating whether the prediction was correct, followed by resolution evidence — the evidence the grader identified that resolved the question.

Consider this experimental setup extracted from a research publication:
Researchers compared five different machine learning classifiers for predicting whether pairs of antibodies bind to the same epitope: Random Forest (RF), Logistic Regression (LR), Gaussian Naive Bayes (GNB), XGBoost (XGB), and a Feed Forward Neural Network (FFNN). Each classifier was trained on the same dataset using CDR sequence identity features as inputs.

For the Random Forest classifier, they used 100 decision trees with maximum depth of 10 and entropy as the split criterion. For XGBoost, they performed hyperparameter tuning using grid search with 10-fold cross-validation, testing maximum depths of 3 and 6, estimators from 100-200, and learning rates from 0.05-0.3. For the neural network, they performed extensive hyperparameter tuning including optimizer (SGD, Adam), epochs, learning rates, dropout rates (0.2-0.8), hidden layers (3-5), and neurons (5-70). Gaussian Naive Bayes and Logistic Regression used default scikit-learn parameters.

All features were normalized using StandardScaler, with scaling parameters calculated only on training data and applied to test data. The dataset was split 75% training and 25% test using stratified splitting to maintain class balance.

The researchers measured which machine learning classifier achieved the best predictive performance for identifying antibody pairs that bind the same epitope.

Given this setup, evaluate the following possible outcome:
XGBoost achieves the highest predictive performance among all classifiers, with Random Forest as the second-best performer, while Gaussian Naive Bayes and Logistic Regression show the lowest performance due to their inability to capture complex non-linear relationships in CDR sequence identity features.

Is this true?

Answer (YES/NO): NO